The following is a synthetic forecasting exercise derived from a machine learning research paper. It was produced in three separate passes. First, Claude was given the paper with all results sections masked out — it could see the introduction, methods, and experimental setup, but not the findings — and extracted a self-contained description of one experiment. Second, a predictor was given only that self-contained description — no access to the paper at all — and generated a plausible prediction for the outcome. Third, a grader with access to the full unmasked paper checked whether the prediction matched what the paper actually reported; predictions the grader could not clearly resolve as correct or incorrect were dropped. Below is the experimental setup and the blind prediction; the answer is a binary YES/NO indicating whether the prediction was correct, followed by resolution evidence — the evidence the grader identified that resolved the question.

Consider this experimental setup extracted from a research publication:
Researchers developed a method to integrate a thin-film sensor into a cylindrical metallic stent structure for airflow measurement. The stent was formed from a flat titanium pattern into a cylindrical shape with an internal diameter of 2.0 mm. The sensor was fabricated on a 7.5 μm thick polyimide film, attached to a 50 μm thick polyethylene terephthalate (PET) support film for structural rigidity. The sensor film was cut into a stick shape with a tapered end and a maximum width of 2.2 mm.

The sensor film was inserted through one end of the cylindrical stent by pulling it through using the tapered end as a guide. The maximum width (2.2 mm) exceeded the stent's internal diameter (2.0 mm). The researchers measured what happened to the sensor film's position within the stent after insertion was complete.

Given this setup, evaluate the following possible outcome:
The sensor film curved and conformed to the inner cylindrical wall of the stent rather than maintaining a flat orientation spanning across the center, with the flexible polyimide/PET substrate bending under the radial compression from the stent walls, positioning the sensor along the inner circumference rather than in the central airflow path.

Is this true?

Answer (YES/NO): NO